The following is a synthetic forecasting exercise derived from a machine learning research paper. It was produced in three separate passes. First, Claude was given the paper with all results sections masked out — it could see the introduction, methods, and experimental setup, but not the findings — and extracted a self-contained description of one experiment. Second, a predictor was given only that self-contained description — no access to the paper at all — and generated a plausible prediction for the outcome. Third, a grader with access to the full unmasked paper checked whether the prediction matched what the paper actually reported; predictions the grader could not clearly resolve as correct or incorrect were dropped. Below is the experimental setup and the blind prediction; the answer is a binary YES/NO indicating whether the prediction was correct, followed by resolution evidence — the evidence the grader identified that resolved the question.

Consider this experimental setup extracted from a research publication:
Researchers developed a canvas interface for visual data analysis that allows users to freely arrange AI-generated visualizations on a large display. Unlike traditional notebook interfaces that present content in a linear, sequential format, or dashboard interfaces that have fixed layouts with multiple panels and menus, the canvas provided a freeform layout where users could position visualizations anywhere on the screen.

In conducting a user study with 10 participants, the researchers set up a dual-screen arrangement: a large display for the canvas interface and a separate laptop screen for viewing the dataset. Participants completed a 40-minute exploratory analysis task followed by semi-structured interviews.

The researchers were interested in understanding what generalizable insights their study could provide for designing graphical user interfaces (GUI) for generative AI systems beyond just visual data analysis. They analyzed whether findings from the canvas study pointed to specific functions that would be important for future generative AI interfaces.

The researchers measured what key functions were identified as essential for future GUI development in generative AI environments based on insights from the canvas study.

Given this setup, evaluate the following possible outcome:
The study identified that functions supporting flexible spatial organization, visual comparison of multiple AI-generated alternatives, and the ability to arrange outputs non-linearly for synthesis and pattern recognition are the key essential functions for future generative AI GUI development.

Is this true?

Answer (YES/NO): NO